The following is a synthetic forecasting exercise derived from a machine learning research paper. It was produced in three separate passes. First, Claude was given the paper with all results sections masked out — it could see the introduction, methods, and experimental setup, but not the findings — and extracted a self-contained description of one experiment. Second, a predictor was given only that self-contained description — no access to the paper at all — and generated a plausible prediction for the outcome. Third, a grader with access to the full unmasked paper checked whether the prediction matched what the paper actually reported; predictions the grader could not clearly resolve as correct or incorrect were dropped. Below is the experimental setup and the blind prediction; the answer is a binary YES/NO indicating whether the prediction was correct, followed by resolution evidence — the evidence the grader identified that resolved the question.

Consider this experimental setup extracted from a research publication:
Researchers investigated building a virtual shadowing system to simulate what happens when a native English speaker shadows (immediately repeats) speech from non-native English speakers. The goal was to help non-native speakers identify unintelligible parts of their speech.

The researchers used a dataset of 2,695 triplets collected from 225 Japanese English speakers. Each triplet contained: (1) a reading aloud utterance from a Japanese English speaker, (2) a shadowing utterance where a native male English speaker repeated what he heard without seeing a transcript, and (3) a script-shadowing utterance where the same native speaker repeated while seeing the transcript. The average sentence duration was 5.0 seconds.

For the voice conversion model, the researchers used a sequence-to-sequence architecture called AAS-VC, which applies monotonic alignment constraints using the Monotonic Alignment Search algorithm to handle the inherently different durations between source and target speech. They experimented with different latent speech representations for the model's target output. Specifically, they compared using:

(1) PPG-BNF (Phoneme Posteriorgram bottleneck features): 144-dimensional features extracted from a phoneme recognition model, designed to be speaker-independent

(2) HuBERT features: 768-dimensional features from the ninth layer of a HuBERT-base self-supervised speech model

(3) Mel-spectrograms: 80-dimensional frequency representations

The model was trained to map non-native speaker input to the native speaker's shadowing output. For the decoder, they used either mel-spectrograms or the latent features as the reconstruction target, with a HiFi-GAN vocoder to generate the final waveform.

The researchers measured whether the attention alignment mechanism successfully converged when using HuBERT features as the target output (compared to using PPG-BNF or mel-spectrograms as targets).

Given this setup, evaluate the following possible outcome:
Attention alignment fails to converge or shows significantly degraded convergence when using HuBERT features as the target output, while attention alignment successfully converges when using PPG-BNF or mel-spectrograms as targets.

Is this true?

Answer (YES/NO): YES